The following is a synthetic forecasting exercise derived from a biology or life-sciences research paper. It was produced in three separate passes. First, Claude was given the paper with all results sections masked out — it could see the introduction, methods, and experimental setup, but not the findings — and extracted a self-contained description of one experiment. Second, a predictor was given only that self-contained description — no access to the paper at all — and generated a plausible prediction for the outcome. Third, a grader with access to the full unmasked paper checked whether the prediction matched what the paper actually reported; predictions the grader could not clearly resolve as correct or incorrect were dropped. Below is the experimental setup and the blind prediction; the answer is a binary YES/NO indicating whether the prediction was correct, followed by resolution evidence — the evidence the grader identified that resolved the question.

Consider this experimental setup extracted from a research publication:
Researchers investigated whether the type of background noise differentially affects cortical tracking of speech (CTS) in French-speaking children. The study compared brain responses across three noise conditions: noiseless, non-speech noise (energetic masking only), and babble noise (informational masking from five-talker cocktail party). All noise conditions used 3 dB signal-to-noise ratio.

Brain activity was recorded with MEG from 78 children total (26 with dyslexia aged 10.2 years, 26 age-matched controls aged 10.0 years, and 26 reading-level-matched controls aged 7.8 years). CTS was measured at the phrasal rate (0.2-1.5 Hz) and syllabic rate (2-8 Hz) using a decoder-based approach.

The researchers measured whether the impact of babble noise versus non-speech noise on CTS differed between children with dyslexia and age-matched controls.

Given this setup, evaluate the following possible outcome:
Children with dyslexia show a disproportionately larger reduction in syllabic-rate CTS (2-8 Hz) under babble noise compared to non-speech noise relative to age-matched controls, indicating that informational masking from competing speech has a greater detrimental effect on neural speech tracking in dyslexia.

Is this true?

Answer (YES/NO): NO